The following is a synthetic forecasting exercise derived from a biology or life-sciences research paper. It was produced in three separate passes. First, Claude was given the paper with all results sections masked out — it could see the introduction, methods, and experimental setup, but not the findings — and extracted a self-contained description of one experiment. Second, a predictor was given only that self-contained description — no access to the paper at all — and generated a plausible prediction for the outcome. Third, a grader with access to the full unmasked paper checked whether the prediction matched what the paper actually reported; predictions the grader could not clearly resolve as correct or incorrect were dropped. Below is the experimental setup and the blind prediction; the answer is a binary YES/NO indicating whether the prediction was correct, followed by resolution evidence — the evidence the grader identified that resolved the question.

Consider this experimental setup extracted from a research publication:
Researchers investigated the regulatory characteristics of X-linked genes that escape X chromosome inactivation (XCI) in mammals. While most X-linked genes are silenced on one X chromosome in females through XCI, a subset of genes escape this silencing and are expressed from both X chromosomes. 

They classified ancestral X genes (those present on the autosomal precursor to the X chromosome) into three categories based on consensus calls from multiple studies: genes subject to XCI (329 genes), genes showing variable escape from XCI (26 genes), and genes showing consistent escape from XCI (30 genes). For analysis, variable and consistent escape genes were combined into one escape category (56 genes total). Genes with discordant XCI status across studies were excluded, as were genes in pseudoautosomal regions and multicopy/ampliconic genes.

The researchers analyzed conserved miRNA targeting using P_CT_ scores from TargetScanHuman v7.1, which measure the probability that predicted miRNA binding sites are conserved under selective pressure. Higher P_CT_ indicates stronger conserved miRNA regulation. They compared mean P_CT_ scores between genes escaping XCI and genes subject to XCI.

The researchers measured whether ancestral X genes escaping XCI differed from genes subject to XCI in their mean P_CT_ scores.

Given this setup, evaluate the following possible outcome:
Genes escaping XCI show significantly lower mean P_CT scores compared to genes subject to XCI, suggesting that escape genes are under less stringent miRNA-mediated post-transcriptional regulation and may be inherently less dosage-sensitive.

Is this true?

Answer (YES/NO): YES